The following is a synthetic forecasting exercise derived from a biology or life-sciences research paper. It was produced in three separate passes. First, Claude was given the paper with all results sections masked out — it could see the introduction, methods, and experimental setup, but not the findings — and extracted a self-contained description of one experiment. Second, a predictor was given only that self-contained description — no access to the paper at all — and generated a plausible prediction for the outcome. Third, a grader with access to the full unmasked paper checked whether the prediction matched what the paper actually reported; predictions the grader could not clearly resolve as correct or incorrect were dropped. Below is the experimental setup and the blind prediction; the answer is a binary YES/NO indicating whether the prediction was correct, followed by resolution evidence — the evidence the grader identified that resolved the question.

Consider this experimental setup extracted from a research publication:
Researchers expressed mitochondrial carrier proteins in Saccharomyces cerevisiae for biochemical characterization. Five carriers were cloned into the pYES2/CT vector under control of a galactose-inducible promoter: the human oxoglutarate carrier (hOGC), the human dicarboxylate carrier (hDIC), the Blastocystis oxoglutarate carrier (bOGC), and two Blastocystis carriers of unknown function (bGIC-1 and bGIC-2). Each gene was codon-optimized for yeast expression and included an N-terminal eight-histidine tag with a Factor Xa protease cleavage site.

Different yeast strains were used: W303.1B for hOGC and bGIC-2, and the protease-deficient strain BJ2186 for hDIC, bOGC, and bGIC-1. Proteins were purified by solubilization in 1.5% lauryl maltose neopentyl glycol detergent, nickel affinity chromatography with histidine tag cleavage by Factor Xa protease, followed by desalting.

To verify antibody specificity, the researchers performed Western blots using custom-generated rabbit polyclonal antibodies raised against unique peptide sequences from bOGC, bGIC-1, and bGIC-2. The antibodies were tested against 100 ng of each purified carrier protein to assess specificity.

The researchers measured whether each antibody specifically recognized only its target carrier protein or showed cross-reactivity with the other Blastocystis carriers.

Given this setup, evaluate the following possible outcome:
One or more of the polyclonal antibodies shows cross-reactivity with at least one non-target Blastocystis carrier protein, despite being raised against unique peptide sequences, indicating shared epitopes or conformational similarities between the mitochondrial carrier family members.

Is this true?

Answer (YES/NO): NO